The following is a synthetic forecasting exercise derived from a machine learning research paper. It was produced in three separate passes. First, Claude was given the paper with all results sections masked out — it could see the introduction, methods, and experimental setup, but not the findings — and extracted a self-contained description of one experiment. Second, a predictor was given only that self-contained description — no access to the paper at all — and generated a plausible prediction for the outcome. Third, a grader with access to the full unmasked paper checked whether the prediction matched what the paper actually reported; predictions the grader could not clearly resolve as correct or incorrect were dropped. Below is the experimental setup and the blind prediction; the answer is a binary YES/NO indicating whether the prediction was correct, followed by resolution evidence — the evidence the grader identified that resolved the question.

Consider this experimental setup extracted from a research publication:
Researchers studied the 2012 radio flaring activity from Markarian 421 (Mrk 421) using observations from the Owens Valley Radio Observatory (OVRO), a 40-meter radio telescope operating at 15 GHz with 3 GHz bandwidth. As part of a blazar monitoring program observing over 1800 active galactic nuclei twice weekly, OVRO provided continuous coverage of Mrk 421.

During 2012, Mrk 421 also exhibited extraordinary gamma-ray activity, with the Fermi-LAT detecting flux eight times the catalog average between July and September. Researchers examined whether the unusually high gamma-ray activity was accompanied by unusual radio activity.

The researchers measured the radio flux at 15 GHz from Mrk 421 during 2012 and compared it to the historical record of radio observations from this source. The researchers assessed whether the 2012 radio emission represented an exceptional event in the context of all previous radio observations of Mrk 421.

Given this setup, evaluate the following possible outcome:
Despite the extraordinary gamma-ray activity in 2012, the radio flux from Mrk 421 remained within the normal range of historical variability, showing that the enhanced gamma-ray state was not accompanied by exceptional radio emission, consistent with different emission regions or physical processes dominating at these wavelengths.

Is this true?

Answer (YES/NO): NO